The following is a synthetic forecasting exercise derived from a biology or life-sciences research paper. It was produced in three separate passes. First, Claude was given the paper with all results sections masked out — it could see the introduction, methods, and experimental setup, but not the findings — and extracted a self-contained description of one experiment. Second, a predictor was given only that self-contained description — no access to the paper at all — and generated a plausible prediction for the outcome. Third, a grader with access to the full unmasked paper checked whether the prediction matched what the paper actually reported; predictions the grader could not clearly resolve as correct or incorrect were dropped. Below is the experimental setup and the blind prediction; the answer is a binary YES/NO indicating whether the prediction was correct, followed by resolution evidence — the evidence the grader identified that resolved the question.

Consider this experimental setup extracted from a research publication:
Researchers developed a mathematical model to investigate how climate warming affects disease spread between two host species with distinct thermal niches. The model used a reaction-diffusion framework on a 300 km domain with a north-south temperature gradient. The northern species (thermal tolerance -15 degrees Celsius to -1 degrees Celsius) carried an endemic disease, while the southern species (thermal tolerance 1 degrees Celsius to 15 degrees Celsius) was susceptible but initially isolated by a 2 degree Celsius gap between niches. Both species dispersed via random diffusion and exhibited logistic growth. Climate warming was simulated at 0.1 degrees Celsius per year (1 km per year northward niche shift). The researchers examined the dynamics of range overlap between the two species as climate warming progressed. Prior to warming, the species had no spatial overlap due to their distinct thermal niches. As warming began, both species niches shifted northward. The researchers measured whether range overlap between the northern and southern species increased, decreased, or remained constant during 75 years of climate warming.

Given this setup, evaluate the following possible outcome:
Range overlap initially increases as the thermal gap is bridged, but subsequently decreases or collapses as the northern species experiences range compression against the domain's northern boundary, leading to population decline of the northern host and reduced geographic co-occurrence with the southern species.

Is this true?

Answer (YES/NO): NO